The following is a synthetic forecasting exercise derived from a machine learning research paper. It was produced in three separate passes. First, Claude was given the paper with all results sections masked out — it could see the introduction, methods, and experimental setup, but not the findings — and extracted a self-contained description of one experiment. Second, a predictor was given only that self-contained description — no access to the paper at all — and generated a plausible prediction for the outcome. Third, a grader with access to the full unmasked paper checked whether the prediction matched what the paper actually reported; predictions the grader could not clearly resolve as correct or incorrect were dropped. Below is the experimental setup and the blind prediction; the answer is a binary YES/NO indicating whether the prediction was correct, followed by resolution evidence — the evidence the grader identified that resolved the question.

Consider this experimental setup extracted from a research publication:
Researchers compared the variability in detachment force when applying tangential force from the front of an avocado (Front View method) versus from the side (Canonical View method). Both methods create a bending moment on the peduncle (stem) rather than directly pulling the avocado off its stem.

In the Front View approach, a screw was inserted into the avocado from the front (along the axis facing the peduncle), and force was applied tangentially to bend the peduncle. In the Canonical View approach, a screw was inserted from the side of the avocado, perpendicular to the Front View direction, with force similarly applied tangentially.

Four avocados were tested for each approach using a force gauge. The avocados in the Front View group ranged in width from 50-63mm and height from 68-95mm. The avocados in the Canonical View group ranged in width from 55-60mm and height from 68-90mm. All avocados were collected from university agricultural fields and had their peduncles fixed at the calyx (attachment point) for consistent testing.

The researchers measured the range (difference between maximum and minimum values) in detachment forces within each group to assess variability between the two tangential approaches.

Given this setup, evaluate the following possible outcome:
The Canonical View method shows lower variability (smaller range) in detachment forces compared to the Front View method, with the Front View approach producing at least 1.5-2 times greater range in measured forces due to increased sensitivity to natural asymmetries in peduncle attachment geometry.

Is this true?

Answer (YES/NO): YES